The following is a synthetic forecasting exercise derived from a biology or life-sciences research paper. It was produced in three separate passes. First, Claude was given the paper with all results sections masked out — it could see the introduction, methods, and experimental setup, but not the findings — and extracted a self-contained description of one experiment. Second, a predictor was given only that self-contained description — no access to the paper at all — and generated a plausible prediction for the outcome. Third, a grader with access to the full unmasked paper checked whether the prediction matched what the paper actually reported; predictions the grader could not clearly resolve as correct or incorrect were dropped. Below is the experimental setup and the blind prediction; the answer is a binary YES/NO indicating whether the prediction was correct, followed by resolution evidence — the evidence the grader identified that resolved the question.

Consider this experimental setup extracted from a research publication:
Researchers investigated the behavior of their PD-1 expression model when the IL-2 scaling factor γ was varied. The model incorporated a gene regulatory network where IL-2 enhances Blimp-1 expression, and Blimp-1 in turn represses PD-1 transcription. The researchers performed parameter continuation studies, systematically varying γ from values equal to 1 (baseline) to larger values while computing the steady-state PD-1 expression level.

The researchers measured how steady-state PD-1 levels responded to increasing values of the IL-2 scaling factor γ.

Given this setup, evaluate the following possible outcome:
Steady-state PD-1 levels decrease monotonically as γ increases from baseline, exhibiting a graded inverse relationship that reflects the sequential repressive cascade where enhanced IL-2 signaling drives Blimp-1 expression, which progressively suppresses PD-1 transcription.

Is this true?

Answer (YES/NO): NO